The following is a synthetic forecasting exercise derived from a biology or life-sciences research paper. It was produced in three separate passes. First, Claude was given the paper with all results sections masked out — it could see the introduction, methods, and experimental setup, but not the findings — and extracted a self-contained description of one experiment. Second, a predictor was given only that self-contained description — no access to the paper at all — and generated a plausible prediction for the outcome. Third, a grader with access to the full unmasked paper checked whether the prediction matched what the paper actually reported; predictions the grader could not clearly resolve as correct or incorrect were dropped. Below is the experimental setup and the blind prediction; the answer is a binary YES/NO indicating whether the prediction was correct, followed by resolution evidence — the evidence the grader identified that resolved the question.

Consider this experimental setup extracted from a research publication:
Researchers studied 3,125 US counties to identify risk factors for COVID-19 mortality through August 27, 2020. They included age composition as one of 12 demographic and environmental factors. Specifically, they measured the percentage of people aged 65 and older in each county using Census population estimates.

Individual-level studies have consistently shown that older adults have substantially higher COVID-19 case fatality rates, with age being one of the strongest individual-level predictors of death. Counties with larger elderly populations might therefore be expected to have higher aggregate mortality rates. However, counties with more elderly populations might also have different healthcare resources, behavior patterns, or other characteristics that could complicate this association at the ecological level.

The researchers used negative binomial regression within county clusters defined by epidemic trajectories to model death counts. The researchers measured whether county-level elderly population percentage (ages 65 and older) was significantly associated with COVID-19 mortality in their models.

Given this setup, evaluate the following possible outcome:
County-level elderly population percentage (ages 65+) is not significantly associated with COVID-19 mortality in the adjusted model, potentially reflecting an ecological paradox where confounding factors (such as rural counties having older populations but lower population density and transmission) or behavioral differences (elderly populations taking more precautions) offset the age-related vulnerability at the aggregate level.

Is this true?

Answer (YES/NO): NO